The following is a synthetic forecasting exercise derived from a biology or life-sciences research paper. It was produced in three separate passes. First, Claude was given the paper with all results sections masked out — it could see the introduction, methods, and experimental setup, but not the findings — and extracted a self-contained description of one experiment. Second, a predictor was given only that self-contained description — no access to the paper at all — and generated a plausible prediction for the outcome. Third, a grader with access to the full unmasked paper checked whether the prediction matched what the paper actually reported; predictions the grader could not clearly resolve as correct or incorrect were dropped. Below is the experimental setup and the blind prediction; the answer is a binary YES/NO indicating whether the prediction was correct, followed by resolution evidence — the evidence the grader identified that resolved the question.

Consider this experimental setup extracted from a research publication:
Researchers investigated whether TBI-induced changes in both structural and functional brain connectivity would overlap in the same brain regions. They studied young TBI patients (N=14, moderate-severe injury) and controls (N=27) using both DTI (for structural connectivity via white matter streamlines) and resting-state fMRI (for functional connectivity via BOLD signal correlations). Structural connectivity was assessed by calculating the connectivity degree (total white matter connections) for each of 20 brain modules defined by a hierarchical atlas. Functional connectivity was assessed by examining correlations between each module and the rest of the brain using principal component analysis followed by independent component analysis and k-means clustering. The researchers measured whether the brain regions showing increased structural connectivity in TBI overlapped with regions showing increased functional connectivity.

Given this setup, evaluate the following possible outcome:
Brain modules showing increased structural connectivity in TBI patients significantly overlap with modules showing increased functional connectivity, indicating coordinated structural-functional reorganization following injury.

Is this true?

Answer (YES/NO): YES